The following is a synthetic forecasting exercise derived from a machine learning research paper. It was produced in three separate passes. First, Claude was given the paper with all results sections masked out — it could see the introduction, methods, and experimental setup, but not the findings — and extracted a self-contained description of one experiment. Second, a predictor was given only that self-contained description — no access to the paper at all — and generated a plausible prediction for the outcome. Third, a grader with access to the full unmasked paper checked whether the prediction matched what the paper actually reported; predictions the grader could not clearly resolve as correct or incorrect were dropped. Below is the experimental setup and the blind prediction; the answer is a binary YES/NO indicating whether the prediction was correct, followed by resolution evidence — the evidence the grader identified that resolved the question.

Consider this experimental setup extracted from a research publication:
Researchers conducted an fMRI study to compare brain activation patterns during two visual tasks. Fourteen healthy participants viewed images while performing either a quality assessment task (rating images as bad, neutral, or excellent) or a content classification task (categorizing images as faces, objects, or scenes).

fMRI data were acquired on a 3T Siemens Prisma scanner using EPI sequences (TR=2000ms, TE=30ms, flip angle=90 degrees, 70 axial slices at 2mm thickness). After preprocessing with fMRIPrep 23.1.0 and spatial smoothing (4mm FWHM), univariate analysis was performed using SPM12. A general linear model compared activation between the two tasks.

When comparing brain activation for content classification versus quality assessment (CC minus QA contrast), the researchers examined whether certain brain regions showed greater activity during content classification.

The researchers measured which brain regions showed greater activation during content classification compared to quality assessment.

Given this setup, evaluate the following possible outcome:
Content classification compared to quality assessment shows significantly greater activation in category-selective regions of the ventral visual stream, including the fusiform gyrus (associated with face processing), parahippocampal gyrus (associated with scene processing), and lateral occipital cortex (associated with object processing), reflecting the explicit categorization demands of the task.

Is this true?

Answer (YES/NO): NO